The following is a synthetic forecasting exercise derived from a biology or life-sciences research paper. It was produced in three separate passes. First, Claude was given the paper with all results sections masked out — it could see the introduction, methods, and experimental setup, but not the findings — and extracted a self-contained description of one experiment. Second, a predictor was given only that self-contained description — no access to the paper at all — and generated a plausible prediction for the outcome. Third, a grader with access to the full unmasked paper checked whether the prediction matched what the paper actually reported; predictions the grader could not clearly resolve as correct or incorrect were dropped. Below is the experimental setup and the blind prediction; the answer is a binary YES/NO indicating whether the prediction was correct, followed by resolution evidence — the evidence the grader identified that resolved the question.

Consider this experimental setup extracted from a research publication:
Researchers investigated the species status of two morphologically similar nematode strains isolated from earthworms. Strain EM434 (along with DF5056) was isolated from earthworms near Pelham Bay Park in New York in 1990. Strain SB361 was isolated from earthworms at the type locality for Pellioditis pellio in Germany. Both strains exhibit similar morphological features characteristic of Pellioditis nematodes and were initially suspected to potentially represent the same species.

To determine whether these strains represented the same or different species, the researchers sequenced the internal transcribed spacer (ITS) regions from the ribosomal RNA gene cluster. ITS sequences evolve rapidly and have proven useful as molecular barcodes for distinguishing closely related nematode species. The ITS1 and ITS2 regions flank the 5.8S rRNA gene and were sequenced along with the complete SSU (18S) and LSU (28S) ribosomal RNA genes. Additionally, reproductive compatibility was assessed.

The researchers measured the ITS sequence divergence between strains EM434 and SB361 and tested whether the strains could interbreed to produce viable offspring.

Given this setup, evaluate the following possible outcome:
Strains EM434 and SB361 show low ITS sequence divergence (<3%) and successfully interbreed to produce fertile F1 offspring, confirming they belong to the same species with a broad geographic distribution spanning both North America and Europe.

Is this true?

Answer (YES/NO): NO